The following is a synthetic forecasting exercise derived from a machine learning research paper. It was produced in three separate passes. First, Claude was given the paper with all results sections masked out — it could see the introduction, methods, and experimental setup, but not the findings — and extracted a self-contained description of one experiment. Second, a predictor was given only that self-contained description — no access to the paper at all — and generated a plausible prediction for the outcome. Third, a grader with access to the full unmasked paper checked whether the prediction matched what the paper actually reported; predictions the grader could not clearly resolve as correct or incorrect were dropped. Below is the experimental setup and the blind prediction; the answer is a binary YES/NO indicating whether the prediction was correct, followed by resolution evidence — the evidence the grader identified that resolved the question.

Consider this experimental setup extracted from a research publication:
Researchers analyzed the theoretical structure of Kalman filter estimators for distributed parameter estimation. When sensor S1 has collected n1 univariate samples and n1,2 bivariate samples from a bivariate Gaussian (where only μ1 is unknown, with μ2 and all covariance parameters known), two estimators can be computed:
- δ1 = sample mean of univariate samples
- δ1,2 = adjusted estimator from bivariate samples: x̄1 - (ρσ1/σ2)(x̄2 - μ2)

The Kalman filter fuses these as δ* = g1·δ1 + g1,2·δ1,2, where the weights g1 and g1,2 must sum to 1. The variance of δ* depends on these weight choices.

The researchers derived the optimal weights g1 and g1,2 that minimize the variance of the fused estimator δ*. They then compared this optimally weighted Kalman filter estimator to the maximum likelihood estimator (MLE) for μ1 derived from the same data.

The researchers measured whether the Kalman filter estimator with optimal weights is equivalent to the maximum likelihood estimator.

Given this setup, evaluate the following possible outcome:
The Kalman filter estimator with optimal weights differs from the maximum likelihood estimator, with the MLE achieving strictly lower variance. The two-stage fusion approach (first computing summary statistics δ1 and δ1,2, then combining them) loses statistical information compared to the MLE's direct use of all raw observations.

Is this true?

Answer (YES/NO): NO